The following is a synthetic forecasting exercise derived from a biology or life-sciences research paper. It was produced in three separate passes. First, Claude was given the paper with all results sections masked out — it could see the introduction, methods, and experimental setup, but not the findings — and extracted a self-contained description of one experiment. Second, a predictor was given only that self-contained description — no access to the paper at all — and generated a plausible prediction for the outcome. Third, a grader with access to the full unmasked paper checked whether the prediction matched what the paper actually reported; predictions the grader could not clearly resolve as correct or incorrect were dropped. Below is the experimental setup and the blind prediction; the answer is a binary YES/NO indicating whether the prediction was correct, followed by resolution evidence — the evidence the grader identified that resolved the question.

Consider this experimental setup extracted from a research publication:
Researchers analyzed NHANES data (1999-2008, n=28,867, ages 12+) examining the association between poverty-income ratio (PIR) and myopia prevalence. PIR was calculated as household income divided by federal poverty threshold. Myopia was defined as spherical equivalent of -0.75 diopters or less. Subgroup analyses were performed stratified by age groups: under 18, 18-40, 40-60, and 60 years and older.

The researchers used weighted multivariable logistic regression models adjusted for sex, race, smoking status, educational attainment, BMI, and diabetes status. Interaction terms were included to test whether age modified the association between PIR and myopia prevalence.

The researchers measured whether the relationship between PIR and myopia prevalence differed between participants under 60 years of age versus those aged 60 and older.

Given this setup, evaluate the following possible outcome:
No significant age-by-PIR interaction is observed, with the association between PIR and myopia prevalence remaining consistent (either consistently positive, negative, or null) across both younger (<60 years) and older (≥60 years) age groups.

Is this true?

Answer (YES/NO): NO